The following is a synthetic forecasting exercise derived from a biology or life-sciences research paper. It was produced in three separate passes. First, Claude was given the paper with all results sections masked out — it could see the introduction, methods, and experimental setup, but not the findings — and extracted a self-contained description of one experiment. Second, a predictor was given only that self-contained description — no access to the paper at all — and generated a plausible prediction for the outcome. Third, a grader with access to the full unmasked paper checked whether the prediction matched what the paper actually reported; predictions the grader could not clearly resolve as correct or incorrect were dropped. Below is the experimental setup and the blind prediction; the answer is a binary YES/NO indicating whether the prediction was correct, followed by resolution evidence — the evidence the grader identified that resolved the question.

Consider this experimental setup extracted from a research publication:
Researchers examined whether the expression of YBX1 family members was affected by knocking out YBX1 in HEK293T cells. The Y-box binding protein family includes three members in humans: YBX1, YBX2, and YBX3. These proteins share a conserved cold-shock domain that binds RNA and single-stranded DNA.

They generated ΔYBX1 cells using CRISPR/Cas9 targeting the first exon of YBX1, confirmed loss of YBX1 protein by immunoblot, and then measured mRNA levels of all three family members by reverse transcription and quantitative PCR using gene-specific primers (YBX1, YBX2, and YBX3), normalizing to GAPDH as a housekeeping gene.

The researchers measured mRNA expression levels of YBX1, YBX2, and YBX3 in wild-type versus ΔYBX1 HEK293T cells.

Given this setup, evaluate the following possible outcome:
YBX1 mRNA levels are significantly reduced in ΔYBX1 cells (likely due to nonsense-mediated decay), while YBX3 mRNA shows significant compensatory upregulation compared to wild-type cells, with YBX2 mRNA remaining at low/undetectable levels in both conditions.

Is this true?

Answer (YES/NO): NO